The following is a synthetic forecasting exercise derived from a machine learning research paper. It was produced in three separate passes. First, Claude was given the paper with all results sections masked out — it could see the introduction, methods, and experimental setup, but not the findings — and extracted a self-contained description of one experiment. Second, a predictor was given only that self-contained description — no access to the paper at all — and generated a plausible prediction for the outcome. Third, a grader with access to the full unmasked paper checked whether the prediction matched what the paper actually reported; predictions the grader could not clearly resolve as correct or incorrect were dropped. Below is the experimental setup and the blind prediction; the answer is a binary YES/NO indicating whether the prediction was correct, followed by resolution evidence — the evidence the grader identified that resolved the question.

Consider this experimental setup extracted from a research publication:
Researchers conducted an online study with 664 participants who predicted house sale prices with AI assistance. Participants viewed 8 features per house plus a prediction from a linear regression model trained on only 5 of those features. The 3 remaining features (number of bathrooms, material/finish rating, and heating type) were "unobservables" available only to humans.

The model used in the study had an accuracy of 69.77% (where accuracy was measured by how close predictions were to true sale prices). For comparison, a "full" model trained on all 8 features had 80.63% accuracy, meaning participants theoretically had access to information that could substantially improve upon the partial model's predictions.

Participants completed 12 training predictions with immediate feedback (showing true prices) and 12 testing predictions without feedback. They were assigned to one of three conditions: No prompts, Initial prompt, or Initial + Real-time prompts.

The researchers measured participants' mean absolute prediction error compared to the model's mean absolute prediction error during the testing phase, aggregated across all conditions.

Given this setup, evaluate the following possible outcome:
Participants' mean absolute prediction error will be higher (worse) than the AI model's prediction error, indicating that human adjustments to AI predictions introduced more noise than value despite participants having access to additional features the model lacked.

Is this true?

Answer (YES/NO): NO